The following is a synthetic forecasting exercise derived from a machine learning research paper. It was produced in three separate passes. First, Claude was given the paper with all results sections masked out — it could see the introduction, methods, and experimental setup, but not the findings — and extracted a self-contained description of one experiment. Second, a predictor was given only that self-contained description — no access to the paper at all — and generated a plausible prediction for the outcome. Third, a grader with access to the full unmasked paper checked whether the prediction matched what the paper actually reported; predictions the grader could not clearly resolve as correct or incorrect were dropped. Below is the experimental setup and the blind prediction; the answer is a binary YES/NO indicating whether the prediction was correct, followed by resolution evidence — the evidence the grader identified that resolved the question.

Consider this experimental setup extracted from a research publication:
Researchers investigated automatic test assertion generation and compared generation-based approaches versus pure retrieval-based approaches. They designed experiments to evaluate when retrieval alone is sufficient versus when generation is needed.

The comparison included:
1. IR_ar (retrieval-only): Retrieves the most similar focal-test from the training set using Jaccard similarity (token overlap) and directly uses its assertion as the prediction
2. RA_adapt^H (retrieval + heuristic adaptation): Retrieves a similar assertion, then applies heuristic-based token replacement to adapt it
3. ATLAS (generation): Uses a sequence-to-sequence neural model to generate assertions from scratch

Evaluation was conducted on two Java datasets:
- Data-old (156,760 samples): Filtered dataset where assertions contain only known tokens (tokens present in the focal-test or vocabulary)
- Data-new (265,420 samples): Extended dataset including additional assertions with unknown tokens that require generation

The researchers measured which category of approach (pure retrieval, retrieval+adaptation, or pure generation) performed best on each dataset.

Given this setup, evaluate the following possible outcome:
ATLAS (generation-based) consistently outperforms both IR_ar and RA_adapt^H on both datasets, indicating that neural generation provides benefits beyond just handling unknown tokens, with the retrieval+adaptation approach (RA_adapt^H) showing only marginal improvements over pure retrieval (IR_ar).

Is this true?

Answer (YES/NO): NO